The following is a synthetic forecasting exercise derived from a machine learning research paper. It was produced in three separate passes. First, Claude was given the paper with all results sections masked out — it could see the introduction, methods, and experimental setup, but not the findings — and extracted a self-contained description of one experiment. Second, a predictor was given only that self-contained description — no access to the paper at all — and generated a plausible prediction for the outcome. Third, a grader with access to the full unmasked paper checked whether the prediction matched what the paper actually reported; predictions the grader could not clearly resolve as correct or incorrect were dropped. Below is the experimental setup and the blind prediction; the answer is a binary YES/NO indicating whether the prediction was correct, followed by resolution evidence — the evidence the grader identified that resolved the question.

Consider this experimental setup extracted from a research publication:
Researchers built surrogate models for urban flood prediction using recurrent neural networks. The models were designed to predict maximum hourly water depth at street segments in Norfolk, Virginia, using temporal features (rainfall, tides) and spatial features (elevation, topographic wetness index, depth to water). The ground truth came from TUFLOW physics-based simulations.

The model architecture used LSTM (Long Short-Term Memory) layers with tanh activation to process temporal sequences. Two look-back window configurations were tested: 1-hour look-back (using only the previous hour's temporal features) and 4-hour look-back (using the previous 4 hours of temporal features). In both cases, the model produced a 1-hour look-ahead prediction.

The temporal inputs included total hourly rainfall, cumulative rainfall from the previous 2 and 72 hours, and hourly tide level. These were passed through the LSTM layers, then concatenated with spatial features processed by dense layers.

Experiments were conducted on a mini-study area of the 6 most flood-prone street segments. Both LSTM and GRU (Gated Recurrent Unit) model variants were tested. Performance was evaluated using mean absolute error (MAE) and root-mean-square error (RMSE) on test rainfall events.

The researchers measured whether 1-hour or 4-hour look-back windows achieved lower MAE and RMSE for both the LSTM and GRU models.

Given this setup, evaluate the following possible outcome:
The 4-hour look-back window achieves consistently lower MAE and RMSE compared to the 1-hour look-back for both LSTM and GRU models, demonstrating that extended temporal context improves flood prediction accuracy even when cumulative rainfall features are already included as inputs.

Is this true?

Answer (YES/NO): YES